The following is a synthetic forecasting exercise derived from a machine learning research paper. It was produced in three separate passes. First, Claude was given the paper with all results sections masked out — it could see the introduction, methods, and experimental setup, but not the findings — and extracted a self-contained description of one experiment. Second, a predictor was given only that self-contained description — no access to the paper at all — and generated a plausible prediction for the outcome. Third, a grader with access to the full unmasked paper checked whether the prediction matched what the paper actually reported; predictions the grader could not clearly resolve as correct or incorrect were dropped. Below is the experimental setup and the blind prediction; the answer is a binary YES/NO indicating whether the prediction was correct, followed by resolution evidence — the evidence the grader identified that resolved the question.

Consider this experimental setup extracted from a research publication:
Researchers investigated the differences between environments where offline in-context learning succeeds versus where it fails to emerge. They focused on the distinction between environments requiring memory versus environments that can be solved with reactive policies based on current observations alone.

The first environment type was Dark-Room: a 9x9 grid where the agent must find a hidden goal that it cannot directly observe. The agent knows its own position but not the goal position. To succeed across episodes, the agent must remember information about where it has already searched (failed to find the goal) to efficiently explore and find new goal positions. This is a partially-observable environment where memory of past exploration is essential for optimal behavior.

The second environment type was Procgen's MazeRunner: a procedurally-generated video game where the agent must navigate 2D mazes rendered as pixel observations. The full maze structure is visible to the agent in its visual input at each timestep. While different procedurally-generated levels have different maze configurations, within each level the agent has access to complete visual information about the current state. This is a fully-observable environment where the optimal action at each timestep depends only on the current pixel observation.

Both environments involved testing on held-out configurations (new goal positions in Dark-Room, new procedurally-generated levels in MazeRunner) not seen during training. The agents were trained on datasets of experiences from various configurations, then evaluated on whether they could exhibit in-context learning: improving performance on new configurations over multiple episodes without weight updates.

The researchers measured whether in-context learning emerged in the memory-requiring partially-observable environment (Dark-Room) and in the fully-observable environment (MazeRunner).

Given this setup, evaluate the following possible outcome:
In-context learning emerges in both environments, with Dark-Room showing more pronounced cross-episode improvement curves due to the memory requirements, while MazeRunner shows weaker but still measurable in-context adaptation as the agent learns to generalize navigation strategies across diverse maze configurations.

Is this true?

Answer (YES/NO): YES